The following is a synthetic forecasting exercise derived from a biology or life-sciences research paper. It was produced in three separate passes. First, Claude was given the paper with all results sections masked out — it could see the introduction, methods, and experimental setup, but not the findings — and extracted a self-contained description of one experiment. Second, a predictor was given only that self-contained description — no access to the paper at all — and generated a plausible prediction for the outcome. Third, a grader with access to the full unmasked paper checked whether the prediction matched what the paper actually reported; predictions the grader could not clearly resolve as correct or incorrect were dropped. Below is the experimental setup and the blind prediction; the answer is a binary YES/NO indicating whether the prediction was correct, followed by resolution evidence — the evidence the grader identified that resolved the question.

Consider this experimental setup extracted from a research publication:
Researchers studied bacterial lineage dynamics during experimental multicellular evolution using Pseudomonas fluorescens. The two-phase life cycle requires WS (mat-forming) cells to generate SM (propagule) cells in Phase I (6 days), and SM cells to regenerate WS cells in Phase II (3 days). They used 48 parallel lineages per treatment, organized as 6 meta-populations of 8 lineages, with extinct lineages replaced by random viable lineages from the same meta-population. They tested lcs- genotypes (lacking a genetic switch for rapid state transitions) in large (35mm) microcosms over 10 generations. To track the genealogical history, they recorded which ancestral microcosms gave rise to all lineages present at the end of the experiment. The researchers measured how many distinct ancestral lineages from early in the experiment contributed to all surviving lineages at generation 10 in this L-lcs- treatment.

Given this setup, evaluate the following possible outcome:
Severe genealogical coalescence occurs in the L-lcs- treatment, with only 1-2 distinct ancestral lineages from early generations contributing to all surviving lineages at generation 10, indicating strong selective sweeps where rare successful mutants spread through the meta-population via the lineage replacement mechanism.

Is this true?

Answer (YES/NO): YES